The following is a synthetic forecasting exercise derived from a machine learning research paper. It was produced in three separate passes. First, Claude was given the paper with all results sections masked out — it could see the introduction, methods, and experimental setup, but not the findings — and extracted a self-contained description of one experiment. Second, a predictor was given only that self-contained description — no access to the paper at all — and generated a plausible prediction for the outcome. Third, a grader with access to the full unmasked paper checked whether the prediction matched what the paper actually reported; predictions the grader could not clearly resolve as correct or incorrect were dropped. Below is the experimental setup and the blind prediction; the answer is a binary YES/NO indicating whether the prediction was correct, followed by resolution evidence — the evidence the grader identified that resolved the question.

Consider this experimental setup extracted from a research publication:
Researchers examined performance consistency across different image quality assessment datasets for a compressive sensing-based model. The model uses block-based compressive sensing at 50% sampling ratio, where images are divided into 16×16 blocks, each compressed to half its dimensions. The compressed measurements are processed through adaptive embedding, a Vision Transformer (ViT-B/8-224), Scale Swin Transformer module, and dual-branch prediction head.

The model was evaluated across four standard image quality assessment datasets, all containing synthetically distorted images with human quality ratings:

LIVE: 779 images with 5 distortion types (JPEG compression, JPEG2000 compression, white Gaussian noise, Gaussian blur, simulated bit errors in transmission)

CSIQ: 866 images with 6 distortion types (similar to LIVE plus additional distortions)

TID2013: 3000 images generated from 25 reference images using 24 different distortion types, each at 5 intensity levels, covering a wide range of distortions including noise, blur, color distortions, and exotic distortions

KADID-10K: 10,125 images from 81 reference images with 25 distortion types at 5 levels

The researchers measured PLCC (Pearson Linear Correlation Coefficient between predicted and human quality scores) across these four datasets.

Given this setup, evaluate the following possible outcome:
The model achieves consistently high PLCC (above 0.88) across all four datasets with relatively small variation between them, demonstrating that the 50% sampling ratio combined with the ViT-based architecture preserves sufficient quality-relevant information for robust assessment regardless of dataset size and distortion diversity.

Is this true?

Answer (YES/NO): YES